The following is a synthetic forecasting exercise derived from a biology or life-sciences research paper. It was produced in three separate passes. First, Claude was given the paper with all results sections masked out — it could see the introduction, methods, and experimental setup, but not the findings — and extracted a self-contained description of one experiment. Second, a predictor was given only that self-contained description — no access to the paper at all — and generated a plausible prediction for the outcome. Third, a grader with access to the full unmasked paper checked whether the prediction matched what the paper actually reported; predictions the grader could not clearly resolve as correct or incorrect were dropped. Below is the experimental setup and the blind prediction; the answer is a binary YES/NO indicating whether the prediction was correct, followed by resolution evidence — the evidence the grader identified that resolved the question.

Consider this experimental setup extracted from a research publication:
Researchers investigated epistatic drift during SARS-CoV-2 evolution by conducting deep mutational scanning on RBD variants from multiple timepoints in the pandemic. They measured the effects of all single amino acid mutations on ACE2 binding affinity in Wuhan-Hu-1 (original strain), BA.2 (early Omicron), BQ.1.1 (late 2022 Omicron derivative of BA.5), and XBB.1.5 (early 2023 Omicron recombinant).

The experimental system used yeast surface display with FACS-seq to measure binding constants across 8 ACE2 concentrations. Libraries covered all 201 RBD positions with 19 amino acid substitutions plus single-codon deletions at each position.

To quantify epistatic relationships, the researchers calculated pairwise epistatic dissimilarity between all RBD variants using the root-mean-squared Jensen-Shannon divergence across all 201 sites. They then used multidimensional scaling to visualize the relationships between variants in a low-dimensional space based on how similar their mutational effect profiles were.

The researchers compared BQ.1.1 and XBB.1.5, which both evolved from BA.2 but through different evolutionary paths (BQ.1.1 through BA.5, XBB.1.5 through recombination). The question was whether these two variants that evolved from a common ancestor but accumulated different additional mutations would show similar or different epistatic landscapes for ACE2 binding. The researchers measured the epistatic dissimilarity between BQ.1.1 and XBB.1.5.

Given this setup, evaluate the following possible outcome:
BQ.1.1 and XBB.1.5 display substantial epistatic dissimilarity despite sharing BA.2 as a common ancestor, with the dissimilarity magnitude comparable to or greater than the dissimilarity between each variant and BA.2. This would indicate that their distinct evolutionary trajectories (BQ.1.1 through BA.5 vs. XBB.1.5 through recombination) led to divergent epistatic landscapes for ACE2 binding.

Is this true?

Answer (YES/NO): NO